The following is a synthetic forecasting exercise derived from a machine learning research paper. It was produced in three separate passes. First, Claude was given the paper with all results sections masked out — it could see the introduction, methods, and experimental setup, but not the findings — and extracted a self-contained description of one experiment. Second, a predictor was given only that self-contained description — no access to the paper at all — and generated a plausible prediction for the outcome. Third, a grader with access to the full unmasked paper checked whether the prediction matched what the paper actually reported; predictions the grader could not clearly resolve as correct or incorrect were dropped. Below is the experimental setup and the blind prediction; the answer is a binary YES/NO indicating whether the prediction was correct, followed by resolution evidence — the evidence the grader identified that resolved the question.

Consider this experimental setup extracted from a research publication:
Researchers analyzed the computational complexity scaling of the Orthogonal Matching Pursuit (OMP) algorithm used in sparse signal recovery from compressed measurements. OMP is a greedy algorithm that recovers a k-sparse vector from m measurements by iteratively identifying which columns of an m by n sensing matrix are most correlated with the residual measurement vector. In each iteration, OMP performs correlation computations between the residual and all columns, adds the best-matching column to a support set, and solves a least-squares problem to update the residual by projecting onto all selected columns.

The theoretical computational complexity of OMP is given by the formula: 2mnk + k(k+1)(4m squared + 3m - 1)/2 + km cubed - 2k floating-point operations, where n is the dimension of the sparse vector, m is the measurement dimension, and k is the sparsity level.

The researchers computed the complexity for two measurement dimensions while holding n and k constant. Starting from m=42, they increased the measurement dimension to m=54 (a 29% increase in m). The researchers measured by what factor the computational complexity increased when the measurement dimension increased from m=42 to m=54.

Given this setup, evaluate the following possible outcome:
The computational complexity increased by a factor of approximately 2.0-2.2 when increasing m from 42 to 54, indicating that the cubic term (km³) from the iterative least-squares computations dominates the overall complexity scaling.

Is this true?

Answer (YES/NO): YES